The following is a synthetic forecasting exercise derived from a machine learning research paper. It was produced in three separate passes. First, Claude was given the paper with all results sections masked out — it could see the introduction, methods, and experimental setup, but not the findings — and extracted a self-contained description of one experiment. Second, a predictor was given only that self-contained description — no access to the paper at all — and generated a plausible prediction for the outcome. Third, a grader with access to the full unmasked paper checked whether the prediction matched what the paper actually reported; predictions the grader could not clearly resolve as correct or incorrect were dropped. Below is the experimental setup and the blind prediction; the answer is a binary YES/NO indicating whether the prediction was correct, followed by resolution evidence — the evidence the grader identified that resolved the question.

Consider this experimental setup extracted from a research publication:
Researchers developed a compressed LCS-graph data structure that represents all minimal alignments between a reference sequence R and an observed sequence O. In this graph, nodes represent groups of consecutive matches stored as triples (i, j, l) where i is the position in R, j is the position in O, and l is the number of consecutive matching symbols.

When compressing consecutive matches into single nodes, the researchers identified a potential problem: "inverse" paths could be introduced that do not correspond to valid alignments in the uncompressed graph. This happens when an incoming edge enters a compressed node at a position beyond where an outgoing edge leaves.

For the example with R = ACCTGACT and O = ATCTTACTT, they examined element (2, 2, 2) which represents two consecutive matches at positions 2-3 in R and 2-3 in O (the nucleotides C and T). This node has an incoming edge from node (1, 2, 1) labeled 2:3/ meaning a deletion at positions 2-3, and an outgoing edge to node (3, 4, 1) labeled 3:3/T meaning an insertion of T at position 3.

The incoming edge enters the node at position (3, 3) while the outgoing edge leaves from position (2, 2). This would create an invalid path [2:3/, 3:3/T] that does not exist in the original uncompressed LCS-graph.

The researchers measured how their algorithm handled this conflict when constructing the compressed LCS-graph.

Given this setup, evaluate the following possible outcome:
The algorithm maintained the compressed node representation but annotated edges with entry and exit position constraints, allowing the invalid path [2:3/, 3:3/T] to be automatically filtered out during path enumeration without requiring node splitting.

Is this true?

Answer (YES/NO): NO